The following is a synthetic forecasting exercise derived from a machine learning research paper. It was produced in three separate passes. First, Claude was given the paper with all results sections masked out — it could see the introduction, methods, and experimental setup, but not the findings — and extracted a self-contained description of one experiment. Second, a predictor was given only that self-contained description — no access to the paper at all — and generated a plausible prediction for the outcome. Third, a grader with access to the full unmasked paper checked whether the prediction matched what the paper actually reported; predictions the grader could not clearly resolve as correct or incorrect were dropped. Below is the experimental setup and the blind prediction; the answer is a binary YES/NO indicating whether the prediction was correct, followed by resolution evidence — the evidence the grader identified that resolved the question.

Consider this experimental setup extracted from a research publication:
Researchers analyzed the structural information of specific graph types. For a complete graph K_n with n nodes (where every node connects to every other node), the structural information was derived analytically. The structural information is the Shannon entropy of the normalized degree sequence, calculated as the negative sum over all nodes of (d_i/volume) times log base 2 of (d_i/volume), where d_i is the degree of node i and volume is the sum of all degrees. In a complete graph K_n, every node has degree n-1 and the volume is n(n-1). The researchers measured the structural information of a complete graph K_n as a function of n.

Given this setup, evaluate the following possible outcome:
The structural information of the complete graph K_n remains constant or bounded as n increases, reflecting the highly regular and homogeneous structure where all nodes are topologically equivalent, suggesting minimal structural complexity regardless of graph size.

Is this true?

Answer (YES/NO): NO